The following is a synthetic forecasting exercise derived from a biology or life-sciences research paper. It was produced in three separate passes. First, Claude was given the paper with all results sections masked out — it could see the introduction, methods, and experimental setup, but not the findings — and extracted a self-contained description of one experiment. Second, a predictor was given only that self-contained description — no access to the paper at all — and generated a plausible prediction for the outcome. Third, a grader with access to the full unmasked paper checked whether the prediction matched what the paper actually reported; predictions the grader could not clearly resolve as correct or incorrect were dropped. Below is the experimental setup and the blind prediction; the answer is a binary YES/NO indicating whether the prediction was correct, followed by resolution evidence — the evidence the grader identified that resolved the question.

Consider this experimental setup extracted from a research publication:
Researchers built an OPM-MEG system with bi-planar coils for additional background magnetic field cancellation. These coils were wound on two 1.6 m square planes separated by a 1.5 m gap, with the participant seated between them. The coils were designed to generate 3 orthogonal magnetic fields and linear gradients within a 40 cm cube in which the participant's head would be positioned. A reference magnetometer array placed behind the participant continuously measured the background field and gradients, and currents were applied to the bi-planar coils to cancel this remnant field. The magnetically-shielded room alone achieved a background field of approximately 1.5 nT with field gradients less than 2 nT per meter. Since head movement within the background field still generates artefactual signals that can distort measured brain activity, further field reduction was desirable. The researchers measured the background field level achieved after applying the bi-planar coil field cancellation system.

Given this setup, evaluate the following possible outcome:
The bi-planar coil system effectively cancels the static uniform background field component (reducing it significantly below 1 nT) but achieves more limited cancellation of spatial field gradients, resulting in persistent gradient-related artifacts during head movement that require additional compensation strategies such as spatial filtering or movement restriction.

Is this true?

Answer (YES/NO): NO